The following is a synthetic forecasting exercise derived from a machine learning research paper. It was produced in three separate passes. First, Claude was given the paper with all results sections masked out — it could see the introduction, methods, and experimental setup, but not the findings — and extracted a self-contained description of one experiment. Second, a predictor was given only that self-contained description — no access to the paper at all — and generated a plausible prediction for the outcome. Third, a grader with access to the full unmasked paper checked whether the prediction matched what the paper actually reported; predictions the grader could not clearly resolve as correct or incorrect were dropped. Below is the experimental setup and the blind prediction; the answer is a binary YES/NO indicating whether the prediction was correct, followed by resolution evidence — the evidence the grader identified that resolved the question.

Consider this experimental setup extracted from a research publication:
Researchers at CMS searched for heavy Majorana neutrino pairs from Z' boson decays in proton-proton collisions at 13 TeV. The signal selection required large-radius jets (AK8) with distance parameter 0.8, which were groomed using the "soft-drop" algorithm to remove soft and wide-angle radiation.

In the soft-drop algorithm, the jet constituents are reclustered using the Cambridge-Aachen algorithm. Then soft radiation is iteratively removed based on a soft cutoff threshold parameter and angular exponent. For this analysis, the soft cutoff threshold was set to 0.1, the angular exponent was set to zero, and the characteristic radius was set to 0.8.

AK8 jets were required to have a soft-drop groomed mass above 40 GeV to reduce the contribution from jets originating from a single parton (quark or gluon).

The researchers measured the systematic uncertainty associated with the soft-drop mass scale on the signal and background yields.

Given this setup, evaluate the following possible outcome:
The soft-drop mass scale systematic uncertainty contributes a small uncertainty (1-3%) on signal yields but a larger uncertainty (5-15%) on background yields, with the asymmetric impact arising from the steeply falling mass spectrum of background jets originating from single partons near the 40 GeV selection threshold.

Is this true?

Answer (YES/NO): NO